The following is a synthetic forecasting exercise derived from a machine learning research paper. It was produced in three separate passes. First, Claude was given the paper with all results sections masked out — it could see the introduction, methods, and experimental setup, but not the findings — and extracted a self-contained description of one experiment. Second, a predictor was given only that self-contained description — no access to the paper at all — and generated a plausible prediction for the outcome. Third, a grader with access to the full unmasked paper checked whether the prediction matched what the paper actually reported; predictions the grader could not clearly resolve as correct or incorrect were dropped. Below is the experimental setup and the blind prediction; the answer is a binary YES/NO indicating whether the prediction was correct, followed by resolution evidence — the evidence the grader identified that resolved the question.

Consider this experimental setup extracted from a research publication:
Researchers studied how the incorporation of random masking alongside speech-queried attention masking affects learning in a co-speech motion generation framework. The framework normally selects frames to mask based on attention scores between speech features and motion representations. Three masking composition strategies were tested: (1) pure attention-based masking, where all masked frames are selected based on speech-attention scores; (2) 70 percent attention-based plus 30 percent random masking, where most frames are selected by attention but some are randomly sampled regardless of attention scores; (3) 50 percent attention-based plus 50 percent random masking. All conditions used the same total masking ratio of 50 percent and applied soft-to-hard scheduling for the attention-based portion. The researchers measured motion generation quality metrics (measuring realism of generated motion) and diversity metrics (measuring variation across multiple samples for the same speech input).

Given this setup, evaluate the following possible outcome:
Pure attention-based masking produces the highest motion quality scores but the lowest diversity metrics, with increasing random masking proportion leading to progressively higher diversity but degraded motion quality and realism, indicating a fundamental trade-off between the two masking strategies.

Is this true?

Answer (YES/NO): NO